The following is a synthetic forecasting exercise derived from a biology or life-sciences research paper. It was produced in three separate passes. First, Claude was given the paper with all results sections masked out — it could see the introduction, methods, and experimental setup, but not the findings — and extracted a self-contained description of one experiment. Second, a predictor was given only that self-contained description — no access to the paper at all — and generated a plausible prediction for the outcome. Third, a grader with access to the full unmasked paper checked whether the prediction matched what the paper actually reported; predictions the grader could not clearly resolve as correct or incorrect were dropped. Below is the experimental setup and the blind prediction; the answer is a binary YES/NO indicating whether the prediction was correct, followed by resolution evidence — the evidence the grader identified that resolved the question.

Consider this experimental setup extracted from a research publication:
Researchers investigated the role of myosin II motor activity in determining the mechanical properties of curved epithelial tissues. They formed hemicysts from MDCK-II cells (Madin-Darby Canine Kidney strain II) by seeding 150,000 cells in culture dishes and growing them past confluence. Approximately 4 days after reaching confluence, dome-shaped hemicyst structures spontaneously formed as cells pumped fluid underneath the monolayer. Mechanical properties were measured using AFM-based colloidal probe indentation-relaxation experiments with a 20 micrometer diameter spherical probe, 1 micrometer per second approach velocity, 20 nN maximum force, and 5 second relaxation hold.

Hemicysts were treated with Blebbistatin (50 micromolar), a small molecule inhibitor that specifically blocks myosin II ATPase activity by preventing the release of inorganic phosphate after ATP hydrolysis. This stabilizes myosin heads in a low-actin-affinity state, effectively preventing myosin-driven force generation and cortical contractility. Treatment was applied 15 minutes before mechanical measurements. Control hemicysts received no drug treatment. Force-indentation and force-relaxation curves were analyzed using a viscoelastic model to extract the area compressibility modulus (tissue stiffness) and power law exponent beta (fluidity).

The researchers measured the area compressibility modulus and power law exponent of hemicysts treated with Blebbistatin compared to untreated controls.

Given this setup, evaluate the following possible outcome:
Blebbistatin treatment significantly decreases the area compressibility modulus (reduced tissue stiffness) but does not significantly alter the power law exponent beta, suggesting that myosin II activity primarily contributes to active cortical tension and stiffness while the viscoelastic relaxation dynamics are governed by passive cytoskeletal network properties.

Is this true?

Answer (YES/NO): NO